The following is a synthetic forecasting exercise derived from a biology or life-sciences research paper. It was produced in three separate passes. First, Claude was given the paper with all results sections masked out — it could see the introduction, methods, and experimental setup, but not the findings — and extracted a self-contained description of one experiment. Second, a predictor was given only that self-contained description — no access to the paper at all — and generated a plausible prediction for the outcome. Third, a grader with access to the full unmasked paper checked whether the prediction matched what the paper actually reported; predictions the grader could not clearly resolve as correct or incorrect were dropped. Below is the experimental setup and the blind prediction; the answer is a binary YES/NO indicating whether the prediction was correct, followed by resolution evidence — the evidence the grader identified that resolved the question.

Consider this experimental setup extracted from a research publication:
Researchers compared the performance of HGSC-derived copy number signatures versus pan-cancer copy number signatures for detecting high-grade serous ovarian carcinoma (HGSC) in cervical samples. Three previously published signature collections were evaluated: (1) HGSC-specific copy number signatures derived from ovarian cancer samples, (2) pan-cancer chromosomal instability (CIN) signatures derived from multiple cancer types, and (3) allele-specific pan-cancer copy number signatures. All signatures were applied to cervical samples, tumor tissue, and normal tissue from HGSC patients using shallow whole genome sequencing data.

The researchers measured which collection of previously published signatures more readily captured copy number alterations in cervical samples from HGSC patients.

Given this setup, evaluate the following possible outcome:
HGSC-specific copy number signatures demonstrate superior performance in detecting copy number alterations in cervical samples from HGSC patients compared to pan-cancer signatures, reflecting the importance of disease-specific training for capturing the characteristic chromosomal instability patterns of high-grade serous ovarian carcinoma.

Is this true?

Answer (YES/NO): YES